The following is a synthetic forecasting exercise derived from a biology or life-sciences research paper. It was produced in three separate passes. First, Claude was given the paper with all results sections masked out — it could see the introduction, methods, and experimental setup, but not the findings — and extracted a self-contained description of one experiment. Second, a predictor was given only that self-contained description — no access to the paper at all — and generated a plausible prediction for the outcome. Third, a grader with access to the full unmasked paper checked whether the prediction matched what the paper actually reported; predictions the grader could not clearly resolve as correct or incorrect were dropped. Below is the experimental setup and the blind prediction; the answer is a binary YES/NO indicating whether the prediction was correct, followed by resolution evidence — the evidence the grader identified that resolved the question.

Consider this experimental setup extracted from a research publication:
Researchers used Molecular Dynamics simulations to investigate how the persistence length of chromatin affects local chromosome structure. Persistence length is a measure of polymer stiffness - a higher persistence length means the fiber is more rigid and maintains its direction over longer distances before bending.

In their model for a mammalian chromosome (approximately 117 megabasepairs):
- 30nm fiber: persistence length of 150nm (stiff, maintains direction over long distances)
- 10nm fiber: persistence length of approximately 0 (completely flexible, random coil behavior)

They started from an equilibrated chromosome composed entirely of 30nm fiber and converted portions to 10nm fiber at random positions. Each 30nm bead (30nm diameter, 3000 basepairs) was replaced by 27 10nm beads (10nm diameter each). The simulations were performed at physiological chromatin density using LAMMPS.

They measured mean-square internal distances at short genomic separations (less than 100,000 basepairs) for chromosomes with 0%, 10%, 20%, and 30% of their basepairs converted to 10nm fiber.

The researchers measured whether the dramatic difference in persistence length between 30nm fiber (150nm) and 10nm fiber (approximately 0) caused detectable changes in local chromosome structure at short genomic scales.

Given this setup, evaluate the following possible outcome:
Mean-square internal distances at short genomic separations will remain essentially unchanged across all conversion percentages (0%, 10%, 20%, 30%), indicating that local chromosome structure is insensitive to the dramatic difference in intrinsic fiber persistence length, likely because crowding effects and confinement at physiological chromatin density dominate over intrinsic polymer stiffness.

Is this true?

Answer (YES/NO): NO